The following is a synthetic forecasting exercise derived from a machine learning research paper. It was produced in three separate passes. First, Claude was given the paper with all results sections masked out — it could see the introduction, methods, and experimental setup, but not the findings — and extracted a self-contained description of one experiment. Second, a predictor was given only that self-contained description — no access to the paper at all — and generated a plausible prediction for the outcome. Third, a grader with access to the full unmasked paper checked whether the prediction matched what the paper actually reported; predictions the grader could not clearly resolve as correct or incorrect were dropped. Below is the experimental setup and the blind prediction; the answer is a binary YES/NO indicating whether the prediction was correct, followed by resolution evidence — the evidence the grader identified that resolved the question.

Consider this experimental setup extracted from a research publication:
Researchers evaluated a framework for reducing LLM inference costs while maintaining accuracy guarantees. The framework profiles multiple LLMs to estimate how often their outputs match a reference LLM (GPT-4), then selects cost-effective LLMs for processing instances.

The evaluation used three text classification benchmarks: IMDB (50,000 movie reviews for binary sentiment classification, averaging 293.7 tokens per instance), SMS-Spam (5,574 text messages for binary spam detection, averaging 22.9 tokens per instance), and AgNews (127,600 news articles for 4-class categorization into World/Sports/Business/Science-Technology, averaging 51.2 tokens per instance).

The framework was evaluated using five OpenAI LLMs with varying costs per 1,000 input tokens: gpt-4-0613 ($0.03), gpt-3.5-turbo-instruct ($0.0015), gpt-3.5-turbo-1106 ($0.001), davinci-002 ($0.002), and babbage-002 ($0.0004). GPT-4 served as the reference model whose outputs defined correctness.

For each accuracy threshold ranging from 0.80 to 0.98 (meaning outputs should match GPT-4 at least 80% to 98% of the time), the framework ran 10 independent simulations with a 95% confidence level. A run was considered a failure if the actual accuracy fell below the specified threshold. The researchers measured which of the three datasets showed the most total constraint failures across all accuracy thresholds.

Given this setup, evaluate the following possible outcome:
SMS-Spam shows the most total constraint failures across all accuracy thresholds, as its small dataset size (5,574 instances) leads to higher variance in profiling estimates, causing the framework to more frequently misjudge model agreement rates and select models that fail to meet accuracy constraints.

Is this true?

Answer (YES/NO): YES